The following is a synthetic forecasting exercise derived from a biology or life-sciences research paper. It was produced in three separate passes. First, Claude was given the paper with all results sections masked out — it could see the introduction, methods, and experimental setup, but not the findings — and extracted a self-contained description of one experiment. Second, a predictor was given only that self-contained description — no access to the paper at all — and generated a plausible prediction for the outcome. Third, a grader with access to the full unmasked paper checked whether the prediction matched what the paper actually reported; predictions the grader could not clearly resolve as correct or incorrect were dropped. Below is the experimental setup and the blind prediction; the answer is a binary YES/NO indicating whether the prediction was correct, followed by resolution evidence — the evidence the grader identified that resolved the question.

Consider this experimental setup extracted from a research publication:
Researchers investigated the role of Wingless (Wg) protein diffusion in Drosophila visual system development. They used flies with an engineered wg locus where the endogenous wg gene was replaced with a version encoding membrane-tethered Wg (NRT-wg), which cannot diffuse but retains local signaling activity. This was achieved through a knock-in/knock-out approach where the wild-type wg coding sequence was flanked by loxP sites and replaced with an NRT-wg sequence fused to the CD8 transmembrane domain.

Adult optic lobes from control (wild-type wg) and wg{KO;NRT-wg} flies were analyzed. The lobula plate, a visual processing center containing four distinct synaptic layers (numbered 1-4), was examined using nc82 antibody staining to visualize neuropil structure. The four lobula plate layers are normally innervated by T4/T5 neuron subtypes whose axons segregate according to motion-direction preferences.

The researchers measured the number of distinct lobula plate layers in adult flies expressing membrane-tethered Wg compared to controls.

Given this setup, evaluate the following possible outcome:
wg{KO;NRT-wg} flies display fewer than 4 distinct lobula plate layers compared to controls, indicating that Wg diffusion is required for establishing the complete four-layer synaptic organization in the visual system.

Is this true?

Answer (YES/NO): YES